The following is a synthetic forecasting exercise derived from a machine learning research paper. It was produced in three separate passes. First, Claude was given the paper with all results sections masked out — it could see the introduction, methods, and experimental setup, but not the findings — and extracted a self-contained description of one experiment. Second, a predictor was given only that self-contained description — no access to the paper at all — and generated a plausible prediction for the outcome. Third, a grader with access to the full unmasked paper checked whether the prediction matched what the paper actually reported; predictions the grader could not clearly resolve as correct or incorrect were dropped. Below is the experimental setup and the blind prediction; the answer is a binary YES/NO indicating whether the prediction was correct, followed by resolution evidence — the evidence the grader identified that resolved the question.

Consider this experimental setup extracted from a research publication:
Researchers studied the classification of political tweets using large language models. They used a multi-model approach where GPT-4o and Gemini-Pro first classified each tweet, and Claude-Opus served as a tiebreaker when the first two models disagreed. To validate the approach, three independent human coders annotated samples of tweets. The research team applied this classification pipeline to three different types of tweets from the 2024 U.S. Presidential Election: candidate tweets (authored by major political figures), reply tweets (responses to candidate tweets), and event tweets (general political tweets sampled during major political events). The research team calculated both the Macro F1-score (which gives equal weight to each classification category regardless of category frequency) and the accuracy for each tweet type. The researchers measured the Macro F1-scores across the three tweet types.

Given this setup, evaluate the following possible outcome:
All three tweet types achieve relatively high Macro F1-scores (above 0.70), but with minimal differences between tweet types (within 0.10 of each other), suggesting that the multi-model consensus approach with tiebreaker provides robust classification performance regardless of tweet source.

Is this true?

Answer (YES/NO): YES